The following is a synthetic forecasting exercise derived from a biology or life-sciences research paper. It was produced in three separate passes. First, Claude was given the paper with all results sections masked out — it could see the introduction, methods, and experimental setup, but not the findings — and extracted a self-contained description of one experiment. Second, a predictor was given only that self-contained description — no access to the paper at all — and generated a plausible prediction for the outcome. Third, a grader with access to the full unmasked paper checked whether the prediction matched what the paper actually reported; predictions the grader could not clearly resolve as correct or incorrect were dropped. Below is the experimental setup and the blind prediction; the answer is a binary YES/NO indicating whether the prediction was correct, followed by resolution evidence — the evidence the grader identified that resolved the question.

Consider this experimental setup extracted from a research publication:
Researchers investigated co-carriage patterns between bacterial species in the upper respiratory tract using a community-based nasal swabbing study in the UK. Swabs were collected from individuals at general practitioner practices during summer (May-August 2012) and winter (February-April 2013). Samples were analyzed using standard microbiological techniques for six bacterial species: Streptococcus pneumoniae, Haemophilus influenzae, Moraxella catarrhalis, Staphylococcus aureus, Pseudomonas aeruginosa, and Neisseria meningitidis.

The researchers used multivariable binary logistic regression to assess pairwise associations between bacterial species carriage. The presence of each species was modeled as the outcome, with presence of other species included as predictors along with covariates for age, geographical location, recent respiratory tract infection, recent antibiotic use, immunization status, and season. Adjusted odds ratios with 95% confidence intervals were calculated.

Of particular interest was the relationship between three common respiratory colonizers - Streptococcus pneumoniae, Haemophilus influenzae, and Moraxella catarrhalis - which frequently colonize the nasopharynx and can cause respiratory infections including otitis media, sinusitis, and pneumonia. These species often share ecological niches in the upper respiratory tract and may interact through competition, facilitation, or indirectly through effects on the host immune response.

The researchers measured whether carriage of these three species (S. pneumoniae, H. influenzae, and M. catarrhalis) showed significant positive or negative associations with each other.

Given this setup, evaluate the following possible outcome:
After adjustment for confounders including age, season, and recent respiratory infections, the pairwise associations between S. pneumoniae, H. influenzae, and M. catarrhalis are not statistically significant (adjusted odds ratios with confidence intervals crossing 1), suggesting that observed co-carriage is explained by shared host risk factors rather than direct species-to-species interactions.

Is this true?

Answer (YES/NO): NO